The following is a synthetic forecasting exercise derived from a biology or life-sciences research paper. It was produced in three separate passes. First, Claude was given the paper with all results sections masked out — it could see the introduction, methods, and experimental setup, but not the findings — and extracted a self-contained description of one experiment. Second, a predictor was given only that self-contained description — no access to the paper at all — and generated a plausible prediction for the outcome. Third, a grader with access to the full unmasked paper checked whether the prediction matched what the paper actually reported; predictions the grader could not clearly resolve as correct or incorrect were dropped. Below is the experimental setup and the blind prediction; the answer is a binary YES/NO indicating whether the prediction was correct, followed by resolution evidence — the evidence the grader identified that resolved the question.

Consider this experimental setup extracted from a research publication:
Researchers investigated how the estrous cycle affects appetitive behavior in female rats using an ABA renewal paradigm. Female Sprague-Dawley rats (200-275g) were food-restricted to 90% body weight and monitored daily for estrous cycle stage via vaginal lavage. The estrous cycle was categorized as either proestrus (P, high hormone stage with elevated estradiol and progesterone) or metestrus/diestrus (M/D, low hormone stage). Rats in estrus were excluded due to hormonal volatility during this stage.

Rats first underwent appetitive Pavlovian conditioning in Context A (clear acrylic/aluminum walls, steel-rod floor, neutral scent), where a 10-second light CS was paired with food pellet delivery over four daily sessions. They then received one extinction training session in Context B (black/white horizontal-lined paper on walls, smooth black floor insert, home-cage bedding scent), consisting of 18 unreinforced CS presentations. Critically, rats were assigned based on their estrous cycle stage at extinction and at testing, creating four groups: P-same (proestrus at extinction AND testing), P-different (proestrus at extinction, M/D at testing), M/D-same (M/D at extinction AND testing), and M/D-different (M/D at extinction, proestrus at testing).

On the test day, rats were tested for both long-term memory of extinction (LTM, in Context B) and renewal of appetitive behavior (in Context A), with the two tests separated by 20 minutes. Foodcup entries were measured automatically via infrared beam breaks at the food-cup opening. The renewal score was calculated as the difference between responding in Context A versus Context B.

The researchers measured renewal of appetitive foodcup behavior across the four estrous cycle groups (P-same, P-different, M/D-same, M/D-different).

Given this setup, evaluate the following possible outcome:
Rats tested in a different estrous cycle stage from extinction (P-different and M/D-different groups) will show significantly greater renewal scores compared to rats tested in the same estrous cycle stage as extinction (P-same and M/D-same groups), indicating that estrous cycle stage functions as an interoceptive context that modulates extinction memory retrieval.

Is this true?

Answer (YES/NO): NO